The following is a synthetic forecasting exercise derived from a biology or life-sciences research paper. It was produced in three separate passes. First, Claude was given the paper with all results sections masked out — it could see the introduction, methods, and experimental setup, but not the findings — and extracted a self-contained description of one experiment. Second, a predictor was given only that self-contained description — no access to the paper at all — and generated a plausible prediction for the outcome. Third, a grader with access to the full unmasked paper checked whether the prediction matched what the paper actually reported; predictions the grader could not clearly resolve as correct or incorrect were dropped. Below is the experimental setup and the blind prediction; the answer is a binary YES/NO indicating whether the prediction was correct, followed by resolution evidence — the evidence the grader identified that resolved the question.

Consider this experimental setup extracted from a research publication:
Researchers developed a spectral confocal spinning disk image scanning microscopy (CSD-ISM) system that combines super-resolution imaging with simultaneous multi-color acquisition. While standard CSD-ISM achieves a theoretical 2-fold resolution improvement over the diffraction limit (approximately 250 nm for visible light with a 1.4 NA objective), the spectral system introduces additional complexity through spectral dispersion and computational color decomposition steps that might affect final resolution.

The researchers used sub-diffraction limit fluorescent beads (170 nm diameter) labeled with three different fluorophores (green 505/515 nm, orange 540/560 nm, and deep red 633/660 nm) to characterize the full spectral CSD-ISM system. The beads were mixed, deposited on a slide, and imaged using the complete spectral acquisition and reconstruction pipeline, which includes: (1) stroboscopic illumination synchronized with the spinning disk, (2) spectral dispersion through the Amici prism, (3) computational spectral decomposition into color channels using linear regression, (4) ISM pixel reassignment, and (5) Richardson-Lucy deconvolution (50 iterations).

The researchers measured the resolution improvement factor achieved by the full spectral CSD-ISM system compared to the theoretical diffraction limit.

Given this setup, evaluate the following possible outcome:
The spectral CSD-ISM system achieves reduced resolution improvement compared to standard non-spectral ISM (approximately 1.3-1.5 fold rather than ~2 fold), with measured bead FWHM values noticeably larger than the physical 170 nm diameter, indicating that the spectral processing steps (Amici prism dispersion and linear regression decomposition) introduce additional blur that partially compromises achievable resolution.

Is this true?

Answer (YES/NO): NO